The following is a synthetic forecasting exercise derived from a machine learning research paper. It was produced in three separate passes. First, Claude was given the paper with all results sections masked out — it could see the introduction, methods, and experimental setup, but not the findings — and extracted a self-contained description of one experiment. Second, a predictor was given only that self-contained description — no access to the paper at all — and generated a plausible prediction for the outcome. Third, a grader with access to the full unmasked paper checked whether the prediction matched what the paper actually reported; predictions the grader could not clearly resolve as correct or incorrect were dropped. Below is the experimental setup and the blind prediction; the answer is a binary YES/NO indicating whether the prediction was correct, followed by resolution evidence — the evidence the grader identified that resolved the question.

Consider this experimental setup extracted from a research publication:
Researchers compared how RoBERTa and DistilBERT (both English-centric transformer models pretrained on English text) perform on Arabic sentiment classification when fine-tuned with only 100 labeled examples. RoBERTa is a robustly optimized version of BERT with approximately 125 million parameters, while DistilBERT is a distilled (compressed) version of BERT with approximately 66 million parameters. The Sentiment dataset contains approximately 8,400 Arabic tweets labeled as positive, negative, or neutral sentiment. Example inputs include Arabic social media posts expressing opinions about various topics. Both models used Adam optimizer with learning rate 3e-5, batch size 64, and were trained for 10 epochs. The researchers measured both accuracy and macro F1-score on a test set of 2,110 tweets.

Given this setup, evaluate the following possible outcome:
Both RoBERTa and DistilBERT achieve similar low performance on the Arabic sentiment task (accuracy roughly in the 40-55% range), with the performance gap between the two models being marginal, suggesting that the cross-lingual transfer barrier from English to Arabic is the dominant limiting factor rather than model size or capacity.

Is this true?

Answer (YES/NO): NO